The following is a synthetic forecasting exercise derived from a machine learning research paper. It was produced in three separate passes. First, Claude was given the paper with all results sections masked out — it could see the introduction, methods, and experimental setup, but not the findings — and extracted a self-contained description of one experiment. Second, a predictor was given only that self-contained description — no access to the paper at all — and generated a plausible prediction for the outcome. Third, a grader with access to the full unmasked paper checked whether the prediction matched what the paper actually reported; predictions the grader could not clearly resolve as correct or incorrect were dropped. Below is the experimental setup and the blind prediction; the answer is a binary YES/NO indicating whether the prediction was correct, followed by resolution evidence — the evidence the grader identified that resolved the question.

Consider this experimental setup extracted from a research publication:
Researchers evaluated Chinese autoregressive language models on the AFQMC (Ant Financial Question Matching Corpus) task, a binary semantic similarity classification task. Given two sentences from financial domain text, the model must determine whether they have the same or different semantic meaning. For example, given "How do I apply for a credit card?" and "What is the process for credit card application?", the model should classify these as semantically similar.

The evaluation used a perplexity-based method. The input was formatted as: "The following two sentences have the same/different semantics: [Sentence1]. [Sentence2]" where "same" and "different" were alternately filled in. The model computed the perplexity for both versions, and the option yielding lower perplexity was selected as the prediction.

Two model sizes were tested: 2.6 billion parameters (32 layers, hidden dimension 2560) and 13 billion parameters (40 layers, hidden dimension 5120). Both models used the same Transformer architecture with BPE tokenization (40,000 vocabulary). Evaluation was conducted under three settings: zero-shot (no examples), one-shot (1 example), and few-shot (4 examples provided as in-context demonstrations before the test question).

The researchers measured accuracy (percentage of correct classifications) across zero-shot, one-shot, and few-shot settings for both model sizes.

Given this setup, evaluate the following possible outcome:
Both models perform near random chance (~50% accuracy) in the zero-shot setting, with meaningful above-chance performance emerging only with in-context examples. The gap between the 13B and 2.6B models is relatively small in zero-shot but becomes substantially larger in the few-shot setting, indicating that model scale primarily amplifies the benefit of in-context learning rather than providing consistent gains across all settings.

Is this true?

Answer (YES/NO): NO